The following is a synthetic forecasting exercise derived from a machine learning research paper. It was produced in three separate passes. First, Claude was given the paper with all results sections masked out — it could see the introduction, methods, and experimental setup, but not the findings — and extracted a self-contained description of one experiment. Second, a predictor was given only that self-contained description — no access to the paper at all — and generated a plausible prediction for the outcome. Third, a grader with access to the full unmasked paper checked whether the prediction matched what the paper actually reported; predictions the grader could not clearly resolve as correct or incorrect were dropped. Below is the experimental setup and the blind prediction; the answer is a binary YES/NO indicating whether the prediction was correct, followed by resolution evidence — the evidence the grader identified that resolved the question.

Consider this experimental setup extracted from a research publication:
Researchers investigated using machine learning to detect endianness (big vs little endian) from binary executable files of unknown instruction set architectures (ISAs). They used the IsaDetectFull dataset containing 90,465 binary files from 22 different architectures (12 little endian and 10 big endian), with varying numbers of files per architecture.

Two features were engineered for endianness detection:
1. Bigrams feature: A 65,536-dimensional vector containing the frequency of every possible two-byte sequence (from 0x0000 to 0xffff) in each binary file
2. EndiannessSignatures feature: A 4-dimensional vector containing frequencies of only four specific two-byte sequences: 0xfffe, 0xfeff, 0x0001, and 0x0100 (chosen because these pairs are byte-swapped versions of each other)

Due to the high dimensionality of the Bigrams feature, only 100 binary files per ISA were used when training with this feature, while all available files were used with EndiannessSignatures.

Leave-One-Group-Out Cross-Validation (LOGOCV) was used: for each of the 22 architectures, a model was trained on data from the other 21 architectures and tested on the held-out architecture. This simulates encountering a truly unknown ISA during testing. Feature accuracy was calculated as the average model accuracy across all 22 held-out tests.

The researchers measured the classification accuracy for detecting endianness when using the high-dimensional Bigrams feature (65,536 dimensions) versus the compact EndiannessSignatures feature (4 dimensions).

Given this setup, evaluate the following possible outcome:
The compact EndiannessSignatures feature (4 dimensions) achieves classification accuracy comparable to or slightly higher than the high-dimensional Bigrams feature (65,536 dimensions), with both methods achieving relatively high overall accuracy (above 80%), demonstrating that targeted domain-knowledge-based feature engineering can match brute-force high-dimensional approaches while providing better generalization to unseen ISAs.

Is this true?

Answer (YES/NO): YES